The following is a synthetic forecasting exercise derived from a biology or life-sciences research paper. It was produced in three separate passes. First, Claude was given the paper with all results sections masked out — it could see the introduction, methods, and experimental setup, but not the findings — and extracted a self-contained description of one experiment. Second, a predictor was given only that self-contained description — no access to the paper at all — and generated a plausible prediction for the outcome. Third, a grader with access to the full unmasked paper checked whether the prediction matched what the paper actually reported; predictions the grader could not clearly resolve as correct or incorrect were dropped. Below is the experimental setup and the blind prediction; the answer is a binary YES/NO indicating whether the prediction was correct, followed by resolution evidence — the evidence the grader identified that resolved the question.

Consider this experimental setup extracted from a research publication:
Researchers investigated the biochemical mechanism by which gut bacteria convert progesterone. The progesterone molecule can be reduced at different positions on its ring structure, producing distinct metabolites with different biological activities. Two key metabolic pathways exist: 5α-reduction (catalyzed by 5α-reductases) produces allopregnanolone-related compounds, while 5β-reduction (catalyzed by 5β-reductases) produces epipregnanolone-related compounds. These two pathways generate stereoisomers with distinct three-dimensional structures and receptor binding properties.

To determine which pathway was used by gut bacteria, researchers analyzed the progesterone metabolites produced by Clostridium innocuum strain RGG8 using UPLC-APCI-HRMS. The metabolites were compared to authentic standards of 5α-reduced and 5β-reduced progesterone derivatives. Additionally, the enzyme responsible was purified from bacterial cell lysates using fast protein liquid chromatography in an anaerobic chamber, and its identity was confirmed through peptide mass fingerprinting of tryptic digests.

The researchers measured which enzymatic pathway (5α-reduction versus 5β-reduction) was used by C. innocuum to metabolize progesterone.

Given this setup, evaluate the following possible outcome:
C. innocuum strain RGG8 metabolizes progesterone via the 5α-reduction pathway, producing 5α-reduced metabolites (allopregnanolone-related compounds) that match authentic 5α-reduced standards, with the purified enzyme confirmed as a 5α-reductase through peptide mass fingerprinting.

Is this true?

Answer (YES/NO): NO